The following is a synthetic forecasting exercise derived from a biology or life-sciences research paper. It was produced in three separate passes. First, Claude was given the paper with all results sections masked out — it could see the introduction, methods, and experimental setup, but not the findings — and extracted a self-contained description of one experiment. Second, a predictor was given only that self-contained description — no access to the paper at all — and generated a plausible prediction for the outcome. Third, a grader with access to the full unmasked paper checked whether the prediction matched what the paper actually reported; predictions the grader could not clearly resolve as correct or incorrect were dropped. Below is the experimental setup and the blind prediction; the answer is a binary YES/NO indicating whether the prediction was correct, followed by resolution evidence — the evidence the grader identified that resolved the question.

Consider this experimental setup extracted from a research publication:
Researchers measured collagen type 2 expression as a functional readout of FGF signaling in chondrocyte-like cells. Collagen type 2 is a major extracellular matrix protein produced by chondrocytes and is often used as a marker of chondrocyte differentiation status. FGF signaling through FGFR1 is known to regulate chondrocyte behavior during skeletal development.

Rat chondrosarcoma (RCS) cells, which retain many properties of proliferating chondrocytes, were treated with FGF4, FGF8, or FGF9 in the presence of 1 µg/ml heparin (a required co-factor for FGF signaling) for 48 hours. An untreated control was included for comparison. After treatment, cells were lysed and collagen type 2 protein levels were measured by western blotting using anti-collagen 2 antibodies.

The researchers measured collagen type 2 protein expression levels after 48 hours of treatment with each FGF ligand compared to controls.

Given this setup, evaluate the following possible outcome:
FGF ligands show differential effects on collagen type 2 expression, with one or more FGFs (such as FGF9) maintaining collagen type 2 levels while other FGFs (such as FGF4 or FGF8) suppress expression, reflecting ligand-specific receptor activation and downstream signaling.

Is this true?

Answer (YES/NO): NO